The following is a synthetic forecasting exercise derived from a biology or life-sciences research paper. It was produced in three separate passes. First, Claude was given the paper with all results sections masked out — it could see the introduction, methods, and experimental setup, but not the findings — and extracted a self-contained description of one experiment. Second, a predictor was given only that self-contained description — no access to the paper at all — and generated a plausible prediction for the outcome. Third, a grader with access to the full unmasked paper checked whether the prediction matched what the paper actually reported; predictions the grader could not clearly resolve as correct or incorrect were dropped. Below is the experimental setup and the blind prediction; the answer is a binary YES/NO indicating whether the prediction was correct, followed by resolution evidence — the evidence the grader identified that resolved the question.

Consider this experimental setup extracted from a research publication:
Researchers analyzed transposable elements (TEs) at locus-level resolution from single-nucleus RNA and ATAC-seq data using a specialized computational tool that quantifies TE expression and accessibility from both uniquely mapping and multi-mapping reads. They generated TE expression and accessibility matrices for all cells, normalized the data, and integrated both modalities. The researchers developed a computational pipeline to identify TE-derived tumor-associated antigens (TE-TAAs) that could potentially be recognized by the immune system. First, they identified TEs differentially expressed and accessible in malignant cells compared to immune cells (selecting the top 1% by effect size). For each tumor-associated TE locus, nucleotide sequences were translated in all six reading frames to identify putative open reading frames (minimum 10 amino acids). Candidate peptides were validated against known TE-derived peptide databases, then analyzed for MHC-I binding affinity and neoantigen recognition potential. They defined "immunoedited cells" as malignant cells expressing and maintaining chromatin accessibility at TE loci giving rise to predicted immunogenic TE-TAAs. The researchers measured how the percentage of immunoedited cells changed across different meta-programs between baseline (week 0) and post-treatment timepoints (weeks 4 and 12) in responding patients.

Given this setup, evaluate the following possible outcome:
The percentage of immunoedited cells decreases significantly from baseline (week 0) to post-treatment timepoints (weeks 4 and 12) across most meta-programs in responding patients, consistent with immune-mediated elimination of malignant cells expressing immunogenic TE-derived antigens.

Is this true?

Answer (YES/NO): NO